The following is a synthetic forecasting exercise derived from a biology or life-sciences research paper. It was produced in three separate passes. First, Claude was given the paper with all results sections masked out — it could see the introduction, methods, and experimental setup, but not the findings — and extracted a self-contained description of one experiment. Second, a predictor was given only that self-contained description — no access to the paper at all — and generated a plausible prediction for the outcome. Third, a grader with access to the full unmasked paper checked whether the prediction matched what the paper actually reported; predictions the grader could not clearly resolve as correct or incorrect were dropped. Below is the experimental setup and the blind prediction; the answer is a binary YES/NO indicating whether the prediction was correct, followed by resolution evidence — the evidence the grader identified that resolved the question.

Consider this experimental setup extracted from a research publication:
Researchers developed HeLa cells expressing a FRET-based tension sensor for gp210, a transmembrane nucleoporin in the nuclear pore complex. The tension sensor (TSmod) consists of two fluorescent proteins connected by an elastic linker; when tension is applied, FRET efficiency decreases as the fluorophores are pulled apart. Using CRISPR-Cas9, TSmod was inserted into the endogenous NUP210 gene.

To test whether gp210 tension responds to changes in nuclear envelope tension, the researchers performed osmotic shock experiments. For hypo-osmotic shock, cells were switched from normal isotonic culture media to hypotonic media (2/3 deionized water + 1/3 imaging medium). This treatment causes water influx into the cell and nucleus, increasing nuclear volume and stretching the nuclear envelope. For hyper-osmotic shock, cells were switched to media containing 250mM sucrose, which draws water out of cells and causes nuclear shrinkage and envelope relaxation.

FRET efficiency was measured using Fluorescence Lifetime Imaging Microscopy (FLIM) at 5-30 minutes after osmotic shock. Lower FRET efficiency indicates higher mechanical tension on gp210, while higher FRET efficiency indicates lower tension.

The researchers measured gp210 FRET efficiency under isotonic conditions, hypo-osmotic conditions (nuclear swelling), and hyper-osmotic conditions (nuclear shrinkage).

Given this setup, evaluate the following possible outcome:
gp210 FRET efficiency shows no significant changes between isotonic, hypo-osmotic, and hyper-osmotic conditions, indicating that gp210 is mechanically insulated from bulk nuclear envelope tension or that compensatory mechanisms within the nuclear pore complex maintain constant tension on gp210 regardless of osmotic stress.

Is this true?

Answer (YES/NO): NO